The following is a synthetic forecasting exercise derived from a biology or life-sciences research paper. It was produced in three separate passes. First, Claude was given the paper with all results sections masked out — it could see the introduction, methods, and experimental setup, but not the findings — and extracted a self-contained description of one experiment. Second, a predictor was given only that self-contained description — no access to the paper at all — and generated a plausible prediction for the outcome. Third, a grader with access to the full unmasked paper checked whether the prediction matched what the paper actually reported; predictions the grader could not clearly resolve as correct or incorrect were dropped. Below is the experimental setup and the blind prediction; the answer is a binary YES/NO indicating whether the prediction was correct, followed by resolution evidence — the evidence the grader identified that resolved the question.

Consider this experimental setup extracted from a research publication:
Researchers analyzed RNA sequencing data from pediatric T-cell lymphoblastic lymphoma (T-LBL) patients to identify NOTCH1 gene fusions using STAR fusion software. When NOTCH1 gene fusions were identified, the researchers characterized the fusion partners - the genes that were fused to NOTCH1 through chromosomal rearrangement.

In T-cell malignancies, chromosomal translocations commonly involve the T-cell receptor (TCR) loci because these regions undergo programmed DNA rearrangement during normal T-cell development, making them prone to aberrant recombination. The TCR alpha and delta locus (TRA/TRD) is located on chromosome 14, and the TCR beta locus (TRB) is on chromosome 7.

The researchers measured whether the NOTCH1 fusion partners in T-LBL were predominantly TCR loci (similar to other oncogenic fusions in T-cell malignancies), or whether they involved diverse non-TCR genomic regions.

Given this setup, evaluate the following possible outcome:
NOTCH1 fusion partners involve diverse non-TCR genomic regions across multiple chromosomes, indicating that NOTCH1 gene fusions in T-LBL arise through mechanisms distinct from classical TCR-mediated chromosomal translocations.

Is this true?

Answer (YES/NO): NO